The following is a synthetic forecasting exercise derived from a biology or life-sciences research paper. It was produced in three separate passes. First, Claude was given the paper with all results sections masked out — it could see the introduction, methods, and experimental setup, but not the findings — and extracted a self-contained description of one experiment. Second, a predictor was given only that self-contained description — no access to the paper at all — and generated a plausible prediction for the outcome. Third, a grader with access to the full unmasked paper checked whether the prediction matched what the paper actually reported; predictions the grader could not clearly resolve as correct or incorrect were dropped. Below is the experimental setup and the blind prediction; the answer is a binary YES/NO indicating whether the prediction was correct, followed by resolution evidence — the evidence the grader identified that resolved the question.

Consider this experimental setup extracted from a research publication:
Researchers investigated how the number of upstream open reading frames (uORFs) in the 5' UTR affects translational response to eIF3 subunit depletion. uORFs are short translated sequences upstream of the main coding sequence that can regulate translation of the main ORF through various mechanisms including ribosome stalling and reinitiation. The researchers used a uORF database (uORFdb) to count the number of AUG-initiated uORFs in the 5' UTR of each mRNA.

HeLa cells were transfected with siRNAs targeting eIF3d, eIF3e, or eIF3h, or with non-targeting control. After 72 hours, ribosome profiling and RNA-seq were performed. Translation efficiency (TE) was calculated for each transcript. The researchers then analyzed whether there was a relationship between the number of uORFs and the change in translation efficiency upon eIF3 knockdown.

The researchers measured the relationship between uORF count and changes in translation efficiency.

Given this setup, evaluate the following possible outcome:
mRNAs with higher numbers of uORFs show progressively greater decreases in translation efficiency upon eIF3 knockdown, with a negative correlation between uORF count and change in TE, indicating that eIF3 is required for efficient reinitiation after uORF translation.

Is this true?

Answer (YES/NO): YES